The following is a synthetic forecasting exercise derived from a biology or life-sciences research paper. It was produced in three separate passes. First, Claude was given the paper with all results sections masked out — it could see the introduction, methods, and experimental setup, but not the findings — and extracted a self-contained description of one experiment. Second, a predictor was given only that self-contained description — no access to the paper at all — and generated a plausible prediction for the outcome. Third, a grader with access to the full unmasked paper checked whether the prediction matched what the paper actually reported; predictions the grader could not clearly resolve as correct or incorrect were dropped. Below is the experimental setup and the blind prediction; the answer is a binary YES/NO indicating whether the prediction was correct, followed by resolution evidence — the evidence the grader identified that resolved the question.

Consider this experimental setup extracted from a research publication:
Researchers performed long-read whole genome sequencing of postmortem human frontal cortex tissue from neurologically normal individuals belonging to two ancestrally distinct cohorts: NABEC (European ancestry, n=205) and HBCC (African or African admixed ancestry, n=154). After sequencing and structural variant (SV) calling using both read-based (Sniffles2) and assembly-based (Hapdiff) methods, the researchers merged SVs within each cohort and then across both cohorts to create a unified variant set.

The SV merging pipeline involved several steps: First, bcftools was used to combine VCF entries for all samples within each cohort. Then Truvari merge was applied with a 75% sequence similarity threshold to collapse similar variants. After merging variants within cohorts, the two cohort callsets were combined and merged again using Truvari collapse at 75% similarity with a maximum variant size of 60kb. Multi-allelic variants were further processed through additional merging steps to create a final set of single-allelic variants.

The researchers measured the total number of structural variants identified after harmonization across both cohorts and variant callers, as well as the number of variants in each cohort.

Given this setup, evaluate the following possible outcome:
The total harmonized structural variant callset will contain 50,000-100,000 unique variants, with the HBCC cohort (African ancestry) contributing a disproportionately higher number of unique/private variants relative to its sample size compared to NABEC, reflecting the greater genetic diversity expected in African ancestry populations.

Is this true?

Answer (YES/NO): NO